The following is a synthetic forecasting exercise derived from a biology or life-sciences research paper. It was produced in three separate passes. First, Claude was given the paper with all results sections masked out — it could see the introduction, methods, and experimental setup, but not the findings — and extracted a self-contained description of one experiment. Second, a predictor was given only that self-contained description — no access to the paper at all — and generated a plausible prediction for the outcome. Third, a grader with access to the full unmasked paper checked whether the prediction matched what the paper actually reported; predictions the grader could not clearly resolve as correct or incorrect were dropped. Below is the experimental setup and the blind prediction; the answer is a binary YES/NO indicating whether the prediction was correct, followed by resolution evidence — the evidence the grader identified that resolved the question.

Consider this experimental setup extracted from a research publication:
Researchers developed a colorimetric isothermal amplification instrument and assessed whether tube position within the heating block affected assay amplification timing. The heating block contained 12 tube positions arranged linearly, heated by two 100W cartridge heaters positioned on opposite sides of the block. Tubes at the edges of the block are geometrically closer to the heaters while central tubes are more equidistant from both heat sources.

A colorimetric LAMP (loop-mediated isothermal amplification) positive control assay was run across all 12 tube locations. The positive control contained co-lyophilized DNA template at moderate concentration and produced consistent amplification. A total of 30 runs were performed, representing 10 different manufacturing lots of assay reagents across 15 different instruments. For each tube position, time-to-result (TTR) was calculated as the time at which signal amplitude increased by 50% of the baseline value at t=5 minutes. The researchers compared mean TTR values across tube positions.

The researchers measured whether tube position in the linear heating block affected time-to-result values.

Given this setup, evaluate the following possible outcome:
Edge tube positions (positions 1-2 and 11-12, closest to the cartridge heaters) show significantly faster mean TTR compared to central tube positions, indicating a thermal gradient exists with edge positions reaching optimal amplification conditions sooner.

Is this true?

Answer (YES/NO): NO